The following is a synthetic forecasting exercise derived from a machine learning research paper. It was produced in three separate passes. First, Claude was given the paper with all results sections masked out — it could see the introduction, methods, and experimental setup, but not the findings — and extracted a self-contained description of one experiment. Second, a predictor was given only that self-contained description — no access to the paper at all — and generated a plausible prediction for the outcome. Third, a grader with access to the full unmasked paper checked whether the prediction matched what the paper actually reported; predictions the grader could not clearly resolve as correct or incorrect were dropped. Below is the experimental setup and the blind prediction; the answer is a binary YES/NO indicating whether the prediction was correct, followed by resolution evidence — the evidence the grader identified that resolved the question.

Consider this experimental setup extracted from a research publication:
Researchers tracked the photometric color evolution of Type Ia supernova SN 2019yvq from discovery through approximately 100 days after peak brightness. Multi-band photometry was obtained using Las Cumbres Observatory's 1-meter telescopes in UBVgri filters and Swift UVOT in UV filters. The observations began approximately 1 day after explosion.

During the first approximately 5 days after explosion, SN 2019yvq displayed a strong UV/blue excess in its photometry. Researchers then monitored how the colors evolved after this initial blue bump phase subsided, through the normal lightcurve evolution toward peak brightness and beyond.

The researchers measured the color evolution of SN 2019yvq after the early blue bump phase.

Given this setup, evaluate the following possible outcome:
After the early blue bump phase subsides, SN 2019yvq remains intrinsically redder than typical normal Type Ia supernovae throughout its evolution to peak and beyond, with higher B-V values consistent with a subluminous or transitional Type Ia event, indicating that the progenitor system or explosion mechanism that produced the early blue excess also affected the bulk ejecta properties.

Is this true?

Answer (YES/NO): YES